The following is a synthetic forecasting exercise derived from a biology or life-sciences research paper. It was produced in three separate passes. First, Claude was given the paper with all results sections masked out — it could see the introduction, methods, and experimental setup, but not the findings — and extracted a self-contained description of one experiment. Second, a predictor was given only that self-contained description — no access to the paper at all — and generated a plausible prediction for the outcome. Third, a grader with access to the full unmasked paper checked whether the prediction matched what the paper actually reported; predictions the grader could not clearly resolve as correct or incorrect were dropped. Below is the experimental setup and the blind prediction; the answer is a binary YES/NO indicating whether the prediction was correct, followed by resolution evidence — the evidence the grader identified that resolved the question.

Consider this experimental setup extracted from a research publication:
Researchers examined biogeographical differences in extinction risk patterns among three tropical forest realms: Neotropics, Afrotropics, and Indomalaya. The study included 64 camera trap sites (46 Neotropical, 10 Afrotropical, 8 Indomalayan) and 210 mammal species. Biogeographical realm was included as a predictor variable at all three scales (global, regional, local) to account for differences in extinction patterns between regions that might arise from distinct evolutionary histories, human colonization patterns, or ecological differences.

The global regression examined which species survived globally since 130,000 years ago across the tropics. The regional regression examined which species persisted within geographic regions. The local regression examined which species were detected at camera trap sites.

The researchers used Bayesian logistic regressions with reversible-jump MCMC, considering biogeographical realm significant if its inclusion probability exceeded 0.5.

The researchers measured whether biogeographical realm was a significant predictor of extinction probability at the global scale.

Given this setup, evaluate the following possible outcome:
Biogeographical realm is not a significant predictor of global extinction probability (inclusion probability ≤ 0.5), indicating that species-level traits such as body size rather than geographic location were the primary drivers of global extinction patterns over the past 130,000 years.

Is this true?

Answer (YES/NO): NO